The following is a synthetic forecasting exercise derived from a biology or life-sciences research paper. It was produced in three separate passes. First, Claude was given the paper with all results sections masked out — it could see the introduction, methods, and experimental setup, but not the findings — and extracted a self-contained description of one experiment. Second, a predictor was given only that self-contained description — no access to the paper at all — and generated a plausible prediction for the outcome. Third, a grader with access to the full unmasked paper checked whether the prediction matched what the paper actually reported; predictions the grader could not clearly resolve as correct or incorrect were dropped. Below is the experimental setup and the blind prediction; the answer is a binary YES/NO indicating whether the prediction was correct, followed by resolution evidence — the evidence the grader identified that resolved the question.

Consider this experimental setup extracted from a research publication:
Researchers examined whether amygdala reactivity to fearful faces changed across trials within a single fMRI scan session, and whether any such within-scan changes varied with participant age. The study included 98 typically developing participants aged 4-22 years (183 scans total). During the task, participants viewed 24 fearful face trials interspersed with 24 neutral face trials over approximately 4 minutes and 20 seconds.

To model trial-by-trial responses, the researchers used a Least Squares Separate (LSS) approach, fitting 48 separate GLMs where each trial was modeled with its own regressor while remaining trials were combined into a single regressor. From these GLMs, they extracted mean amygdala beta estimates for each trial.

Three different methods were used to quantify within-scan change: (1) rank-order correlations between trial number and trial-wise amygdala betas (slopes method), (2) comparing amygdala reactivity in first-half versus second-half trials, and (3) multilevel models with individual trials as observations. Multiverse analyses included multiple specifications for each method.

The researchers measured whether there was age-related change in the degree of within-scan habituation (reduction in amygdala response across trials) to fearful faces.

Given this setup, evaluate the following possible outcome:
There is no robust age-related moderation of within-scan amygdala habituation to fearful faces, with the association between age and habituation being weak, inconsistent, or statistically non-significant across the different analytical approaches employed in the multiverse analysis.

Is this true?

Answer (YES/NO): NO